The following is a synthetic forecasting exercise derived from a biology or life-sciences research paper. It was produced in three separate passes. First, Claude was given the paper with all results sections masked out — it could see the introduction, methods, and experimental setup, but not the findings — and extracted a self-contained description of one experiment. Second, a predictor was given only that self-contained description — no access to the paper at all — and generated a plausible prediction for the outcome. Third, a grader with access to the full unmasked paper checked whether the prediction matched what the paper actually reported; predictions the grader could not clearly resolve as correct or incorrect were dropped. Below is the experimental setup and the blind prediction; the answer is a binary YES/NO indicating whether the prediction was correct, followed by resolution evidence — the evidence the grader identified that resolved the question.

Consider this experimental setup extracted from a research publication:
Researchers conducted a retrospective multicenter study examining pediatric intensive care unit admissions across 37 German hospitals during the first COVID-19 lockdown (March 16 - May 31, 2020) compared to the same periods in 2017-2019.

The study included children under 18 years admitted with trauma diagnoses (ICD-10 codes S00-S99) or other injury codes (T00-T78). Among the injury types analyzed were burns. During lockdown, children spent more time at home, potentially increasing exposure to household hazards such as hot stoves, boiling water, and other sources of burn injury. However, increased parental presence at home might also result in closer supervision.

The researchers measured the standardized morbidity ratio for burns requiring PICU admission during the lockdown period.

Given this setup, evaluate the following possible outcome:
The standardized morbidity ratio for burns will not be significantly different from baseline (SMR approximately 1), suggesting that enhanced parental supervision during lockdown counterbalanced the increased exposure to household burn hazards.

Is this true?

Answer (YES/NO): NO